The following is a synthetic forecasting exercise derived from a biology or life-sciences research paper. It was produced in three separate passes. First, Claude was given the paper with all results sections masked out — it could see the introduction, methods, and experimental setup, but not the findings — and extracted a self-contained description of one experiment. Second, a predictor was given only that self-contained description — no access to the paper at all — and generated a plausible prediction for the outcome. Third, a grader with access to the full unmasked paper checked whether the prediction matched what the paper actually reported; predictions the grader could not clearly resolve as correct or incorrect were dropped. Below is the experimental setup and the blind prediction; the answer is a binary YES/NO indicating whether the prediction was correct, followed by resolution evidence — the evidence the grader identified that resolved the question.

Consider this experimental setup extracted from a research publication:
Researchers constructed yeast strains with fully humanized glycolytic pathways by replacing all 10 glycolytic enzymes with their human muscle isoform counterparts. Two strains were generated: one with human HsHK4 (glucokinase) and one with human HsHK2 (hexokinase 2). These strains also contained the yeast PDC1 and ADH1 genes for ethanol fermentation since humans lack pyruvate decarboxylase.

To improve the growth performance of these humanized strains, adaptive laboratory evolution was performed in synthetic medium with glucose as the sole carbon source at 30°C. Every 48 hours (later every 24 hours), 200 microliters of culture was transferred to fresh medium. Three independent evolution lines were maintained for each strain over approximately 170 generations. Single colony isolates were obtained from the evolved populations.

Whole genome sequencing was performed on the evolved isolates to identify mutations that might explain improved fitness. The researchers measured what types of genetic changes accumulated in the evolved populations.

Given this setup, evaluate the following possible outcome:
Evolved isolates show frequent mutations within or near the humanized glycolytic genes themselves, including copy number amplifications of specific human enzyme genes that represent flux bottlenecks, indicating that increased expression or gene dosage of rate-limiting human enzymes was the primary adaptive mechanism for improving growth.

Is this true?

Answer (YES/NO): NO